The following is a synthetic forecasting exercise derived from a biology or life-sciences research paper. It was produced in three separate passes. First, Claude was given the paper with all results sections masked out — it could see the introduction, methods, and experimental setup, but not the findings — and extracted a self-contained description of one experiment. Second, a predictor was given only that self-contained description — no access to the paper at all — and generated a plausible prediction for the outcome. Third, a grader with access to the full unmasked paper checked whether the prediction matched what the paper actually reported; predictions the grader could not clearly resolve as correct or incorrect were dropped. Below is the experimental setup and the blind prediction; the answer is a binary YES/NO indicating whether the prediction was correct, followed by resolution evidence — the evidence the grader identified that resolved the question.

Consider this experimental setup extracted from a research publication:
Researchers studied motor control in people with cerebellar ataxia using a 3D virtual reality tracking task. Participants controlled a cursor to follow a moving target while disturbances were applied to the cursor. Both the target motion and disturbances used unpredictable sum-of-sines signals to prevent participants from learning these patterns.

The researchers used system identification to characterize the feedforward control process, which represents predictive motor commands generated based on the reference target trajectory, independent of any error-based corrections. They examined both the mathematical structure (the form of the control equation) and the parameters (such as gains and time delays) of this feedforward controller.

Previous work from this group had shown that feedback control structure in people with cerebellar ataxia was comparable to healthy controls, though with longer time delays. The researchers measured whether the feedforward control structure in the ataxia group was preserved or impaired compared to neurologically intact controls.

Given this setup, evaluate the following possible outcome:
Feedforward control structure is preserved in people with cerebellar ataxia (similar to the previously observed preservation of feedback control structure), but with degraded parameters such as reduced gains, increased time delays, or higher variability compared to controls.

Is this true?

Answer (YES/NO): YES